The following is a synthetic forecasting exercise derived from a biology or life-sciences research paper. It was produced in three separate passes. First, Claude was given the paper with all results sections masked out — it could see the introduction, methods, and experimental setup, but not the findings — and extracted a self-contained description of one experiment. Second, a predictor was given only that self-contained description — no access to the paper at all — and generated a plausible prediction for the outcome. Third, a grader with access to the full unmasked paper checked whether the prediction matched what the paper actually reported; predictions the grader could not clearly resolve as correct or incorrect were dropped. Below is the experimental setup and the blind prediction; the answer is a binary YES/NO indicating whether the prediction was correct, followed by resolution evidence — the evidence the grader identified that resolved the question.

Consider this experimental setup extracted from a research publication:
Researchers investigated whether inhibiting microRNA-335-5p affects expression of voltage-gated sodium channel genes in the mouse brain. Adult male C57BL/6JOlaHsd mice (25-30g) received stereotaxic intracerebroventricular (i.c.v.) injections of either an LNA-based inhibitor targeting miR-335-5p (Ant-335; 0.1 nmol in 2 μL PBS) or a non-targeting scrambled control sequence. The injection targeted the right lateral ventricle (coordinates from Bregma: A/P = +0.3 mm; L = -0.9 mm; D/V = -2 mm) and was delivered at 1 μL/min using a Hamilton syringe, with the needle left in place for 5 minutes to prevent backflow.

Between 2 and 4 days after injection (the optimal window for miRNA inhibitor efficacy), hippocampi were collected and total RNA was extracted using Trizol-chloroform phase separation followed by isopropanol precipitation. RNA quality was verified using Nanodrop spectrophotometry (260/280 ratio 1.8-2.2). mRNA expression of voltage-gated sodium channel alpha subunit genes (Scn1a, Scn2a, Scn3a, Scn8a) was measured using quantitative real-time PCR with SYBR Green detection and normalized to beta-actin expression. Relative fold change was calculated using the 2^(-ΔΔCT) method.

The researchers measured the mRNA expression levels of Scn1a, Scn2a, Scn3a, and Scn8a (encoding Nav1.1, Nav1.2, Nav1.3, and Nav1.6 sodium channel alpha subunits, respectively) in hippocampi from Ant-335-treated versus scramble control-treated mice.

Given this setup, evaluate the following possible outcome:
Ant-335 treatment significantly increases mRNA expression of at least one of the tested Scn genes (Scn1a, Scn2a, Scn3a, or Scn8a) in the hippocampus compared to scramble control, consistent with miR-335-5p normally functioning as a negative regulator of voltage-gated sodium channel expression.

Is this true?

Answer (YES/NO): YES